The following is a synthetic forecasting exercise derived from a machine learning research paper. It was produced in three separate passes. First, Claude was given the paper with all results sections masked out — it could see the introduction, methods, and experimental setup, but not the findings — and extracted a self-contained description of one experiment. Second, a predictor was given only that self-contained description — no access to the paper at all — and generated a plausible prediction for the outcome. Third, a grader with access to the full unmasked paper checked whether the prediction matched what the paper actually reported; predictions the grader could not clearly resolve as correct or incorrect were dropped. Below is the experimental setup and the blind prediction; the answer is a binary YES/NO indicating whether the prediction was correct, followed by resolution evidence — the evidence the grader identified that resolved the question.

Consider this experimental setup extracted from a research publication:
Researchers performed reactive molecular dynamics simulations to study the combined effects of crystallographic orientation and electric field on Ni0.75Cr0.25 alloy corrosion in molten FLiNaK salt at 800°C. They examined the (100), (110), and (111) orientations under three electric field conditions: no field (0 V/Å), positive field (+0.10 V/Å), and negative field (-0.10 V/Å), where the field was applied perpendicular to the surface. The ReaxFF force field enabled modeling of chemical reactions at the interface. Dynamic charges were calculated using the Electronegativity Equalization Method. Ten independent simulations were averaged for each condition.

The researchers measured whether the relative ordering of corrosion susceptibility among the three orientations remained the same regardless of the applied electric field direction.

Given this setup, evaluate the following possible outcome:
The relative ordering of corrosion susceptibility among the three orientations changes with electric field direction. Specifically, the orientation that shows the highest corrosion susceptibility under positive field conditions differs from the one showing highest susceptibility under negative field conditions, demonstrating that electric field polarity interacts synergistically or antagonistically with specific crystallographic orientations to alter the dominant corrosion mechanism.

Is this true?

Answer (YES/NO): NO